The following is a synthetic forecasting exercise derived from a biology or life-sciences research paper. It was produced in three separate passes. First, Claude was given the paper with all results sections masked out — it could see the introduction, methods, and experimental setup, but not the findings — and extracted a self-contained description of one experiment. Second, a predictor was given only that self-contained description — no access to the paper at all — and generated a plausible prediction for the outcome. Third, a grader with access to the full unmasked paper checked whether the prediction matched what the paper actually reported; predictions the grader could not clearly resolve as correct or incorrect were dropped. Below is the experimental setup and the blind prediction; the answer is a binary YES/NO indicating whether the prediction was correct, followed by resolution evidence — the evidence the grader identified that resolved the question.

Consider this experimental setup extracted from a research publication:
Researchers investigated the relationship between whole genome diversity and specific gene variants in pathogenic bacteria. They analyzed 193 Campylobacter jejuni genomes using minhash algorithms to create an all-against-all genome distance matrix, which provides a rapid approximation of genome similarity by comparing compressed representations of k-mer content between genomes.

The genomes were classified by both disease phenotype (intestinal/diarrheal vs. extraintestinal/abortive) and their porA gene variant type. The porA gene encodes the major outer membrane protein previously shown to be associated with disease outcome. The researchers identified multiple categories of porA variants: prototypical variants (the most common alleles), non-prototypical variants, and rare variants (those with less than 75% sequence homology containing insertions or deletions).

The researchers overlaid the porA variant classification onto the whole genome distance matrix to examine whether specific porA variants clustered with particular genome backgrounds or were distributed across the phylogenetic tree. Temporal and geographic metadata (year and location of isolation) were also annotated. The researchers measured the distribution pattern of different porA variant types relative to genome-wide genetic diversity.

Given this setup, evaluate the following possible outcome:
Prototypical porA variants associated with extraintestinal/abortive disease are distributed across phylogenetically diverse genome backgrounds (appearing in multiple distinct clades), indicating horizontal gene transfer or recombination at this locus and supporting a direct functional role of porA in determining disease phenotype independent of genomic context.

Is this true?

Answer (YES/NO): NO